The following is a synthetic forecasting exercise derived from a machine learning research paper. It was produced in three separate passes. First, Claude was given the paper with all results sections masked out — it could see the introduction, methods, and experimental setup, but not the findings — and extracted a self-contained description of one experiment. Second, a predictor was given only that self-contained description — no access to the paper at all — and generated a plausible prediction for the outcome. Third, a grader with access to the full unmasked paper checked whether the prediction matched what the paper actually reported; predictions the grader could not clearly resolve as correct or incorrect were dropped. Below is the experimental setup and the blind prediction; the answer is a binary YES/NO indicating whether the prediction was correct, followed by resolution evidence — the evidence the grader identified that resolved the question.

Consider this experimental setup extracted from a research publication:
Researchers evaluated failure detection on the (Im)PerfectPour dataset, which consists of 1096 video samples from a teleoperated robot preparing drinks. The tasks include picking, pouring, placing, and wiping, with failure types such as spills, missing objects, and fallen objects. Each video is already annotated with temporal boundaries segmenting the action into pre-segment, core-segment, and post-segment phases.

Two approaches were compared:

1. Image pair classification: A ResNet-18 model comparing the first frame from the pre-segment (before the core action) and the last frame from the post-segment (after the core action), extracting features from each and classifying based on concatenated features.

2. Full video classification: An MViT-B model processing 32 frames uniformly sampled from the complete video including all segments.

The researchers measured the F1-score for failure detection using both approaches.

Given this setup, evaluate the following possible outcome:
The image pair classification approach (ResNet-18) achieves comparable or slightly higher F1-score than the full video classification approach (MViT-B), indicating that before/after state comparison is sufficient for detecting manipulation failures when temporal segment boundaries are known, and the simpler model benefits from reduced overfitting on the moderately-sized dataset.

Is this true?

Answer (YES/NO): NO